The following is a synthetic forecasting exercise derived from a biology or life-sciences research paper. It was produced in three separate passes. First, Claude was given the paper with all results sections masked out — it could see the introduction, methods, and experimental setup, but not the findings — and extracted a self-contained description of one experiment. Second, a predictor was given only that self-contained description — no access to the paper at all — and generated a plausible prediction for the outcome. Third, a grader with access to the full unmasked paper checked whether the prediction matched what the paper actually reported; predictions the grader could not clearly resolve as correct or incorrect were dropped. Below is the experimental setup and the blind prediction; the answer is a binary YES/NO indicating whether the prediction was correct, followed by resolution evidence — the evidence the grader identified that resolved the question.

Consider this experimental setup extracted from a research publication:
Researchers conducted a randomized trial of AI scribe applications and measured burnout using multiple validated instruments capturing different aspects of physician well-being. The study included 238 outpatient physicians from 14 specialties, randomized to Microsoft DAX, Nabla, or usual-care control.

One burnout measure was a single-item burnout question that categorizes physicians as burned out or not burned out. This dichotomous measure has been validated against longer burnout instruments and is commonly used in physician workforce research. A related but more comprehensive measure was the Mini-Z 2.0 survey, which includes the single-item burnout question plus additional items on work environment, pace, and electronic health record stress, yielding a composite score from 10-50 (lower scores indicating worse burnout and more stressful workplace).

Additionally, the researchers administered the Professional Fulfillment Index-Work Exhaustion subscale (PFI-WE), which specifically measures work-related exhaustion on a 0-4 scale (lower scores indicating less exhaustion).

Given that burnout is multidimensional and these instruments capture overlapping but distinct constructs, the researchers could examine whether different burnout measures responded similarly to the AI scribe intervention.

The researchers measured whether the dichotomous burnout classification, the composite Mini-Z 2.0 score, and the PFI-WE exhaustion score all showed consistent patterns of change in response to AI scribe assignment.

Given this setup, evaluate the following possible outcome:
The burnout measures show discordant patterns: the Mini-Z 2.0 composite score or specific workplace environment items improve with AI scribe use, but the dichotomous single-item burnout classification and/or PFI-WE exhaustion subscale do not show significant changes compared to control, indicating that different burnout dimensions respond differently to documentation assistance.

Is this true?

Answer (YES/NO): YES